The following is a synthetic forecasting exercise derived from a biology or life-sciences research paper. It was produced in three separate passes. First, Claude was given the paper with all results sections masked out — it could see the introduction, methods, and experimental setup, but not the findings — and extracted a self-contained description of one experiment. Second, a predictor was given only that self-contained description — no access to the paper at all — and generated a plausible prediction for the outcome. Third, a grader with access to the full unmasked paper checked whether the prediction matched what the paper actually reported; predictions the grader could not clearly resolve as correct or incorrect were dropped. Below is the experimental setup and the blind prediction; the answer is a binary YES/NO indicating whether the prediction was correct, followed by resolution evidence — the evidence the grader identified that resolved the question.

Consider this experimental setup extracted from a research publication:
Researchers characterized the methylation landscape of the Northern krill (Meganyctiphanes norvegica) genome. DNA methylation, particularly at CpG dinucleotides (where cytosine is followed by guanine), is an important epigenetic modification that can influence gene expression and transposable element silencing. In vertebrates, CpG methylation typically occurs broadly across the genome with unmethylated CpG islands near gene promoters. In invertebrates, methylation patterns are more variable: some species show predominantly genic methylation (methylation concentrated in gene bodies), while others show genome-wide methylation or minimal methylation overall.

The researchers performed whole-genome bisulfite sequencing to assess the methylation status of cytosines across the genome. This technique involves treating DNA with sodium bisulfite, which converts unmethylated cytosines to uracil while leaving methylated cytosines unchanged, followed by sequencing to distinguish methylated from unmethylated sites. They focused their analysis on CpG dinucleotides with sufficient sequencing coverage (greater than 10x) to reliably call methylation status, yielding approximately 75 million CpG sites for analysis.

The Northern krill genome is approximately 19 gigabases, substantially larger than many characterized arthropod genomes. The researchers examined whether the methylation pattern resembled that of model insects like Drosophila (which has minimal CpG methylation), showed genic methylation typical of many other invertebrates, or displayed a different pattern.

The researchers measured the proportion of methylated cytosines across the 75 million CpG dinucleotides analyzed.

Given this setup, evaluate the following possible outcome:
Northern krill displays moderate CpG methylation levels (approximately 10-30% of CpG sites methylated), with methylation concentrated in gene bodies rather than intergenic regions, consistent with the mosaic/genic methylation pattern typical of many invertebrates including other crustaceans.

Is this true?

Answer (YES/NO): NO